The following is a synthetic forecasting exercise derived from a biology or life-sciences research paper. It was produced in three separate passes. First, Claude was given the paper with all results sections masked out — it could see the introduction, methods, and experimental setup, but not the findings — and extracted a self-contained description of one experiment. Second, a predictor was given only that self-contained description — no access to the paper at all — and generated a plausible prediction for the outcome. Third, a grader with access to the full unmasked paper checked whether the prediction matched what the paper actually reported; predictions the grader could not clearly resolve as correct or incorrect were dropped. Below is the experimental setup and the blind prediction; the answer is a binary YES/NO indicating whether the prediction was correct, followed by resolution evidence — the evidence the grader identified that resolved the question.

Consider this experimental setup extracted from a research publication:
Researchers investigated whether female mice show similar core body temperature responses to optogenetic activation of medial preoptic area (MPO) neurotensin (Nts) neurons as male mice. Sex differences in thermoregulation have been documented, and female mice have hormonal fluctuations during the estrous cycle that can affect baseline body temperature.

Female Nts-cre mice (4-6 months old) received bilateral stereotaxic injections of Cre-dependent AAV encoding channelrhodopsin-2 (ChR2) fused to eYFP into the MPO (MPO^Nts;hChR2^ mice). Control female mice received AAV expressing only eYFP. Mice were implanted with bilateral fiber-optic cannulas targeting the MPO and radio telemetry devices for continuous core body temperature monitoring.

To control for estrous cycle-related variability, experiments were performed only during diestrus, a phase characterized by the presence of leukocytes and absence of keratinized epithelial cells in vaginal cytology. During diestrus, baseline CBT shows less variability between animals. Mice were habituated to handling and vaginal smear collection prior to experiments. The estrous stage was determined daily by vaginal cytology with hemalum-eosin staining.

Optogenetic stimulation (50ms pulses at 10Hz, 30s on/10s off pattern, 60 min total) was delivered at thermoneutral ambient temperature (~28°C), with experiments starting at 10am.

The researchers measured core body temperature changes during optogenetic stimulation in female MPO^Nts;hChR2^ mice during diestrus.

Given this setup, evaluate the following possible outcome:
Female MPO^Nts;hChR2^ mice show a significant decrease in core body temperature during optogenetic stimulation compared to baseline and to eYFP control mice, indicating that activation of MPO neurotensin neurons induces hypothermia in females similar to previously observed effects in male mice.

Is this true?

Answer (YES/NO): NO